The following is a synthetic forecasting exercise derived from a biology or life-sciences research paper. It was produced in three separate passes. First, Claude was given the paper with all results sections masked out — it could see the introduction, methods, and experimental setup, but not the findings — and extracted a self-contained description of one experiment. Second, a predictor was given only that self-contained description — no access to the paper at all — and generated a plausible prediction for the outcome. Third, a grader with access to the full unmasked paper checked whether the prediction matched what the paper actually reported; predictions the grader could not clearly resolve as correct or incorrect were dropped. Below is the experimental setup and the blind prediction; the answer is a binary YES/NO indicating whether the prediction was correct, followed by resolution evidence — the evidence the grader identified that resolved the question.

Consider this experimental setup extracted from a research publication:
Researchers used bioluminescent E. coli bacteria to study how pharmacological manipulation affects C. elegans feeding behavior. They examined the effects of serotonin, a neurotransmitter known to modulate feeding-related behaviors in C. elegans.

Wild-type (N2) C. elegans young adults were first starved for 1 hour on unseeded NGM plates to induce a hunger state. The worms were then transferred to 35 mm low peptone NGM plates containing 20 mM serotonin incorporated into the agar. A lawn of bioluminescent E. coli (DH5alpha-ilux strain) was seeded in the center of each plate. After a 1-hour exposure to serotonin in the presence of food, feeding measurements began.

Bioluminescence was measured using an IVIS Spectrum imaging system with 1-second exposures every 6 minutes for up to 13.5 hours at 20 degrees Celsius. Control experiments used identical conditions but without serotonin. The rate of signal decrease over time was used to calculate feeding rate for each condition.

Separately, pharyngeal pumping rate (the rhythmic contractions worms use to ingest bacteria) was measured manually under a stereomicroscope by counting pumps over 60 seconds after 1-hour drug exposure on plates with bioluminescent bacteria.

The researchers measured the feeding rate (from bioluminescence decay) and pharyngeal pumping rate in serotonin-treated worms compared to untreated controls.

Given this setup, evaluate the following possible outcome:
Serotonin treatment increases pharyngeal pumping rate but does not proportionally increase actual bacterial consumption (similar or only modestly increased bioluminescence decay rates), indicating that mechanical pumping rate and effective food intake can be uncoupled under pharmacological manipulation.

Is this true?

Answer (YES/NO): NO